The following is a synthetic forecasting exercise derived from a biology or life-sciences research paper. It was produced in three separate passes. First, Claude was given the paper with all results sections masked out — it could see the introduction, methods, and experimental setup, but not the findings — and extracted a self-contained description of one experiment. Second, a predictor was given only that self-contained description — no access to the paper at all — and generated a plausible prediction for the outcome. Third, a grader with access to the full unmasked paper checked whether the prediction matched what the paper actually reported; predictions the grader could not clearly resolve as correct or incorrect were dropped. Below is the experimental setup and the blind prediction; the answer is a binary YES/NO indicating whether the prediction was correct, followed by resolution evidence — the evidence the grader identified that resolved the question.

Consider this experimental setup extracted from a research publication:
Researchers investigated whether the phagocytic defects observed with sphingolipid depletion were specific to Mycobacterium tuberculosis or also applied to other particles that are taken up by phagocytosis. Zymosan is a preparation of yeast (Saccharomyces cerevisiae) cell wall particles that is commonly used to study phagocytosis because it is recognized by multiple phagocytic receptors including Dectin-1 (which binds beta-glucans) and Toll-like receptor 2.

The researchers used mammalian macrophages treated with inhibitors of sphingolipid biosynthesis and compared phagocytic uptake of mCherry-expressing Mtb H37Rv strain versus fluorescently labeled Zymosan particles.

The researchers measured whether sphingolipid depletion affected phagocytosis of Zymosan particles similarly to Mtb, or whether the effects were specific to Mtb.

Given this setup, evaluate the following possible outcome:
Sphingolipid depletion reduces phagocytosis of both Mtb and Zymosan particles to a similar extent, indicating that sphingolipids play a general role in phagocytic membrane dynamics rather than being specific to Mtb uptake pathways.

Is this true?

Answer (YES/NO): YES